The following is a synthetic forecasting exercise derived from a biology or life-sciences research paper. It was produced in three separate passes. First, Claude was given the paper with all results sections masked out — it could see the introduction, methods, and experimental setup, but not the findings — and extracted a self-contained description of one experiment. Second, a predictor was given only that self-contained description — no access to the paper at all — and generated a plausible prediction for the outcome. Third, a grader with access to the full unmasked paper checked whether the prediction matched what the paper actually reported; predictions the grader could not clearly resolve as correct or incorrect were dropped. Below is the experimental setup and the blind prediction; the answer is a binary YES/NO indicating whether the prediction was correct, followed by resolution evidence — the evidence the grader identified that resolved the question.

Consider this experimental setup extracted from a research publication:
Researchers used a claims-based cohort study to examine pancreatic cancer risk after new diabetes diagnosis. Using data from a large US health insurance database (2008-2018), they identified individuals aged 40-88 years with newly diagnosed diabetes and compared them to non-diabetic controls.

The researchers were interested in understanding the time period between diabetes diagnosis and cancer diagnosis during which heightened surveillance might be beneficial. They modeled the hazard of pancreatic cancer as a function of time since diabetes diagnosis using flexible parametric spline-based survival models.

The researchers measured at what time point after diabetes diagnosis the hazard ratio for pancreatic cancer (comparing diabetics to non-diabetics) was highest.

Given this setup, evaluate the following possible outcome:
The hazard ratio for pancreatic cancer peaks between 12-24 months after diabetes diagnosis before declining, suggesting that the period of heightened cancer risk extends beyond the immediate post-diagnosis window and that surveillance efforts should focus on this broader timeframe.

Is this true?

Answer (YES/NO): NO